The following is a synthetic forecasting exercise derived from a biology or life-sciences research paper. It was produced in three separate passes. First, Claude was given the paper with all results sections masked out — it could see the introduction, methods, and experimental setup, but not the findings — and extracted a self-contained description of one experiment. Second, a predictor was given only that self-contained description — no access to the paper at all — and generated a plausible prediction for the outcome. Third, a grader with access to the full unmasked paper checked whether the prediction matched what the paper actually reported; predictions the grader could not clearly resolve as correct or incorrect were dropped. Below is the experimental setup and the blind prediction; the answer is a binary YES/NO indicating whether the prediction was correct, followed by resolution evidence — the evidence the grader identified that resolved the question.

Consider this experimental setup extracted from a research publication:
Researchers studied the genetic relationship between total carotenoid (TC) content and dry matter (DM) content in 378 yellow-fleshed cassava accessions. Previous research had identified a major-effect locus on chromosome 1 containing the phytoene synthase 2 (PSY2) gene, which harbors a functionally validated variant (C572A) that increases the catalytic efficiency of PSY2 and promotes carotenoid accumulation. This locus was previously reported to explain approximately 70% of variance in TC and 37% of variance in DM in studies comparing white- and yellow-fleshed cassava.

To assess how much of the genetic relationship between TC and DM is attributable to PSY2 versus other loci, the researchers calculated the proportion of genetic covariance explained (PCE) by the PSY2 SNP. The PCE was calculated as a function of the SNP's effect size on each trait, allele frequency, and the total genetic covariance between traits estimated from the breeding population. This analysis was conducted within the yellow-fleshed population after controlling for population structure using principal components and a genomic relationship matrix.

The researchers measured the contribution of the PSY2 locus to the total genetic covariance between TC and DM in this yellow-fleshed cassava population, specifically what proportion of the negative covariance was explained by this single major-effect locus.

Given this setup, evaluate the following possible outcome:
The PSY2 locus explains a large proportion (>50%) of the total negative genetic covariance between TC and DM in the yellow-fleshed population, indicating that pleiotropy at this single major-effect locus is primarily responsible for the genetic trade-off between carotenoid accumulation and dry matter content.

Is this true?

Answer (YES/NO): NO